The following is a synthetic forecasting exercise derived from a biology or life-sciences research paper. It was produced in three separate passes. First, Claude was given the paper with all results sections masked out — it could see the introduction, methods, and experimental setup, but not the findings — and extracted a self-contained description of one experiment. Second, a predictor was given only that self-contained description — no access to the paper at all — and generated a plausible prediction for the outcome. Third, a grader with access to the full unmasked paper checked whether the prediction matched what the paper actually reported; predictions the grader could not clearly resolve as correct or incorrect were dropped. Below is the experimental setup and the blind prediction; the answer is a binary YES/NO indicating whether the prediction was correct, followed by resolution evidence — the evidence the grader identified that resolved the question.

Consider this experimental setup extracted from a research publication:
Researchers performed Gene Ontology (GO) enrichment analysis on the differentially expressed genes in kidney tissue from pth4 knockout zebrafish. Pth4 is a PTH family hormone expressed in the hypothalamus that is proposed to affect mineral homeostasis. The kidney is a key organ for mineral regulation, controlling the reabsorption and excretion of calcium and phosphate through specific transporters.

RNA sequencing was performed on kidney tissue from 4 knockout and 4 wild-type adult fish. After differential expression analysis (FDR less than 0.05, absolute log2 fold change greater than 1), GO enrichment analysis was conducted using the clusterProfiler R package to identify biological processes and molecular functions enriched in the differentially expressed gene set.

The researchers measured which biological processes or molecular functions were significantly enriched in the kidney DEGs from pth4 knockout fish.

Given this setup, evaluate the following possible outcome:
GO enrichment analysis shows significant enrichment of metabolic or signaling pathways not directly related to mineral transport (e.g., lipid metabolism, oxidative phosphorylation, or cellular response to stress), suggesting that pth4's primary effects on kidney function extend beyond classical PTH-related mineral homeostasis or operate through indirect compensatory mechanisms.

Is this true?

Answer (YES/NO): YES